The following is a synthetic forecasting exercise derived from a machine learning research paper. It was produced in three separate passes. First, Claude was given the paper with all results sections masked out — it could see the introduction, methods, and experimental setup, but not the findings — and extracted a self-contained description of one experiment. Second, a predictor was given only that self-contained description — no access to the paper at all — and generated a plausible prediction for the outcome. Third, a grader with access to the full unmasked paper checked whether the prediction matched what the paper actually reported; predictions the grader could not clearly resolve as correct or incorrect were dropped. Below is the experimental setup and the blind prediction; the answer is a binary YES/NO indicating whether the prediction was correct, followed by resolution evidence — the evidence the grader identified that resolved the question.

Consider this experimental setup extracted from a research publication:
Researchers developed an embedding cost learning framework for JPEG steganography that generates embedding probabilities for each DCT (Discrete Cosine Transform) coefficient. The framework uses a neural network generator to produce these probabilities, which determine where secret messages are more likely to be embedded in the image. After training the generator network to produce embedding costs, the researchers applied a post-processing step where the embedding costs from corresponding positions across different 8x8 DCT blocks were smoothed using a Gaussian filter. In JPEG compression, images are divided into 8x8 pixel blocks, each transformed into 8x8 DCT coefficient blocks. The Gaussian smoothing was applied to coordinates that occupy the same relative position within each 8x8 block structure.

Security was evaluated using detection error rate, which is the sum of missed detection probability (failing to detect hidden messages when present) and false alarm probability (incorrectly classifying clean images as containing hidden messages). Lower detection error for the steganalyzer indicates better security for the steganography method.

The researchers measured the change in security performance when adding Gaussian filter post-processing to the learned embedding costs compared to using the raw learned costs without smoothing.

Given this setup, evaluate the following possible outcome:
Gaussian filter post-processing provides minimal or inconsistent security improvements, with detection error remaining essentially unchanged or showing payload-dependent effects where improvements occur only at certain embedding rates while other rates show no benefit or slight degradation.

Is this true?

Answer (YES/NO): NO